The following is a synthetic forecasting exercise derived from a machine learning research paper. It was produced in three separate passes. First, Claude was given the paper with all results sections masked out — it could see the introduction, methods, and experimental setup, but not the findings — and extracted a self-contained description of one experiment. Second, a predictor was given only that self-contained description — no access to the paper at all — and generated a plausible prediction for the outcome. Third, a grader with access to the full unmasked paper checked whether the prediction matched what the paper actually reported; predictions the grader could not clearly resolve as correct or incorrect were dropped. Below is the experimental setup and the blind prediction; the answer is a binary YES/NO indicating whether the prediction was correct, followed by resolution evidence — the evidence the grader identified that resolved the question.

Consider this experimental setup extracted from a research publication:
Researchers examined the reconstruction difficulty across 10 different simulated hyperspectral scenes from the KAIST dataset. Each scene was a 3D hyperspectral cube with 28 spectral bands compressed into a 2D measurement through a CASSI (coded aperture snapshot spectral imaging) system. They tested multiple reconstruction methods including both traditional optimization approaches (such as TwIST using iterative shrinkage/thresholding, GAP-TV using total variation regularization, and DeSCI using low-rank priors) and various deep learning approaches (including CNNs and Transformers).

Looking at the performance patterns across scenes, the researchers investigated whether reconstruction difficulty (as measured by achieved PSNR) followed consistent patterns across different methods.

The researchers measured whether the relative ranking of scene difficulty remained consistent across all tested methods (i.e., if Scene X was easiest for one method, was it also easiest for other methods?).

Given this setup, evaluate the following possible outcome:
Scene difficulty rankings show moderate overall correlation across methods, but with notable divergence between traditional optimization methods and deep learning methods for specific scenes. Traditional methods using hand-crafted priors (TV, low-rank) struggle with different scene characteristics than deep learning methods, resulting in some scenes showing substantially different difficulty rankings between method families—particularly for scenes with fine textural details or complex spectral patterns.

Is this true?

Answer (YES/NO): NO